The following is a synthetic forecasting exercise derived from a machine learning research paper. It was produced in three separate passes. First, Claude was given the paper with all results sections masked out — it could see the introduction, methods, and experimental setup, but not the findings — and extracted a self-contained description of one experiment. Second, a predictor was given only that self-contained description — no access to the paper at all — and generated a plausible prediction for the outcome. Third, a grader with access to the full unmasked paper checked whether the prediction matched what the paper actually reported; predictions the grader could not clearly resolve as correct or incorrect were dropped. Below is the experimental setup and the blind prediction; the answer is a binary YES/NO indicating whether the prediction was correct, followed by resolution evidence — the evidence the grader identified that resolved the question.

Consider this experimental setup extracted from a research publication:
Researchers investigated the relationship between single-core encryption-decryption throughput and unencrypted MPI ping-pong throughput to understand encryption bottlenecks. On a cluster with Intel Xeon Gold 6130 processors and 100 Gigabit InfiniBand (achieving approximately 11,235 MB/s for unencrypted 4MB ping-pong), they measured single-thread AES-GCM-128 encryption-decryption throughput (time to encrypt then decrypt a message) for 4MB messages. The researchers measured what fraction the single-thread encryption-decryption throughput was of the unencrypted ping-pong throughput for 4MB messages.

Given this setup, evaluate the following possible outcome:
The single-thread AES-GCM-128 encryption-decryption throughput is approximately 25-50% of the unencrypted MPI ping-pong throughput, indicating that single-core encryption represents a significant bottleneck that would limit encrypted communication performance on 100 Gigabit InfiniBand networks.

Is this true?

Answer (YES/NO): NO